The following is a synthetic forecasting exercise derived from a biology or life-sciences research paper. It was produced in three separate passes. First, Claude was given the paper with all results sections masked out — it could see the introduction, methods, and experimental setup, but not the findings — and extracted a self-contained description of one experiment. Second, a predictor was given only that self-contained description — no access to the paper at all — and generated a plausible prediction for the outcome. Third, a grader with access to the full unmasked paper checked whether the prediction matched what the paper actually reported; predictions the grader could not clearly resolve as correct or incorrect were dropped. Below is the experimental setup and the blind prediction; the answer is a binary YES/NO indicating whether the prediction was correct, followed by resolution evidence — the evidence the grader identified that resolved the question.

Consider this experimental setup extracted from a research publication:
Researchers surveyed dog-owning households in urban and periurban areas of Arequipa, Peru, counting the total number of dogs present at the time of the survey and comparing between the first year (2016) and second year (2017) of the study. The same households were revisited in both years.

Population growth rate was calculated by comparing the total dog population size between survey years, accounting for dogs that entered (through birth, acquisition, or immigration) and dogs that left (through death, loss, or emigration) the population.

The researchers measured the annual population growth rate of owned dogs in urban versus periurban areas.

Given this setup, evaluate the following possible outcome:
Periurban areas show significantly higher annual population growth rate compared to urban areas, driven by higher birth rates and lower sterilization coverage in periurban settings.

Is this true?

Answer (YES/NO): NO